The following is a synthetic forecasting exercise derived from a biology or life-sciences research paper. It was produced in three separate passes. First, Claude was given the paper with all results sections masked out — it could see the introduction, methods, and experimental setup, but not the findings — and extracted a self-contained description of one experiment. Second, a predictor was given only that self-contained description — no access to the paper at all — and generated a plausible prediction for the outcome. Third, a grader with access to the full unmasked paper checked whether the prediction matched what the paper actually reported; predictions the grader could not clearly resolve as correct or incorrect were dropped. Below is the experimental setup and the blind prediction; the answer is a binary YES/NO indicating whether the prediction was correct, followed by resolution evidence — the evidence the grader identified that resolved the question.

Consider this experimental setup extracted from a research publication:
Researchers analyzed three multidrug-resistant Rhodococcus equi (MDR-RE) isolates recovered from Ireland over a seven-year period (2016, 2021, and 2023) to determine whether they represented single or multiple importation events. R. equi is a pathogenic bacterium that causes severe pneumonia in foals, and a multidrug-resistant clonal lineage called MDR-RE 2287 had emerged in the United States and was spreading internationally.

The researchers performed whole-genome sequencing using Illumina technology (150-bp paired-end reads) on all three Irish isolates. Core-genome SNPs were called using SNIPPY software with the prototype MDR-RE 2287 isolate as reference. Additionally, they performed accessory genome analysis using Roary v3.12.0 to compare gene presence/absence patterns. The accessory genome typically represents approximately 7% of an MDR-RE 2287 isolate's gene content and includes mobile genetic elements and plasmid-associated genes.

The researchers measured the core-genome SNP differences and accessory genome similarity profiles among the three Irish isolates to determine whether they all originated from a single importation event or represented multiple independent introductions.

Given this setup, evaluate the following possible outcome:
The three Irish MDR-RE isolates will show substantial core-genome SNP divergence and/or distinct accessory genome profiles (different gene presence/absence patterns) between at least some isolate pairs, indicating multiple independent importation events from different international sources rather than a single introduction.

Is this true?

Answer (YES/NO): YES